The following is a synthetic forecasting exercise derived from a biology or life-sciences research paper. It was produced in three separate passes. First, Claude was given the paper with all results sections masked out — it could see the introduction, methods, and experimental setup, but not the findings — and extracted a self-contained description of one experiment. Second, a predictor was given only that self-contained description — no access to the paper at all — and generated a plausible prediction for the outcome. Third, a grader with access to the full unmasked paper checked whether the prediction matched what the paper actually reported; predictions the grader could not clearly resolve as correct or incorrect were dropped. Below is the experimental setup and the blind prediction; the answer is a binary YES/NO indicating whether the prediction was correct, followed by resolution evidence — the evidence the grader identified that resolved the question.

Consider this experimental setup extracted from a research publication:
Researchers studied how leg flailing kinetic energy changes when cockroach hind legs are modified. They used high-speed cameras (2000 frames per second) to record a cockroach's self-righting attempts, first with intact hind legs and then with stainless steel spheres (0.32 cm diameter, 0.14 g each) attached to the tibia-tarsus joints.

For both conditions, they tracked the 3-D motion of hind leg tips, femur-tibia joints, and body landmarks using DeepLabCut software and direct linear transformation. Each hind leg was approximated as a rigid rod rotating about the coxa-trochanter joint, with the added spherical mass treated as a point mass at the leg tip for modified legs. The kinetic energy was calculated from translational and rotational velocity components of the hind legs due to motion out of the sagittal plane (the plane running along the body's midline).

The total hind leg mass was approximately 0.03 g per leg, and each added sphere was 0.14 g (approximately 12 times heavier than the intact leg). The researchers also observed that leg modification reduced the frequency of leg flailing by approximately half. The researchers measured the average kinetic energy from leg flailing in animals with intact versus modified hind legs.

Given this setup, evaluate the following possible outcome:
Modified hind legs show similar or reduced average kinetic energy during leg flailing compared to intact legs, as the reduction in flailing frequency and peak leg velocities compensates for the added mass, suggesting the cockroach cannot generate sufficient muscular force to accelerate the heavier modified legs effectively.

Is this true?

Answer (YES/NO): NO